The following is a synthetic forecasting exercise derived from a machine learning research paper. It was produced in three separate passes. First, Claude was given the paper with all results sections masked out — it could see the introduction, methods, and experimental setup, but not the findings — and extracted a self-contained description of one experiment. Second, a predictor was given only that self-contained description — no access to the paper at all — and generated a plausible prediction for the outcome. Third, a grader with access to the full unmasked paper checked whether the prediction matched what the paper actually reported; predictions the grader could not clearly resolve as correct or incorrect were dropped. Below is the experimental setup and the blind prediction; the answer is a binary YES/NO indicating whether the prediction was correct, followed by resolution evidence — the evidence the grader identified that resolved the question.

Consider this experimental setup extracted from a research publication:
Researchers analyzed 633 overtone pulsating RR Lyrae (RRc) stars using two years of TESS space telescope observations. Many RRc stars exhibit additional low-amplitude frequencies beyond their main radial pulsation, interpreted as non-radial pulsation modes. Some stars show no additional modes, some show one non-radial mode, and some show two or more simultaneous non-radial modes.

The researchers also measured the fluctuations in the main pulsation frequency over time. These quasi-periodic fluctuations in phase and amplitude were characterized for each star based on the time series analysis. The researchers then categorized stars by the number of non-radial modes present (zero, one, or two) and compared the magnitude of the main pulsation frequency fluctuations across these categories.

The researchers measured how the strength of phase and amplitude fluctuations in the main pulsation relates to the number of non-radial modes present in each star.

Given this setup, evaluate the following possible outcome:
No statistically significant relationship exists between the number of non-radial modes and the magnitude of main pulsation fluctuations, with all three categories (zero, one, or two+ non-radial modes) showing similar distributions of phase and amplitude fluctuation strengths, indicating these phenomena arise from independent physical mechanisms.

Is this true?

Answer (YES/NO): NO